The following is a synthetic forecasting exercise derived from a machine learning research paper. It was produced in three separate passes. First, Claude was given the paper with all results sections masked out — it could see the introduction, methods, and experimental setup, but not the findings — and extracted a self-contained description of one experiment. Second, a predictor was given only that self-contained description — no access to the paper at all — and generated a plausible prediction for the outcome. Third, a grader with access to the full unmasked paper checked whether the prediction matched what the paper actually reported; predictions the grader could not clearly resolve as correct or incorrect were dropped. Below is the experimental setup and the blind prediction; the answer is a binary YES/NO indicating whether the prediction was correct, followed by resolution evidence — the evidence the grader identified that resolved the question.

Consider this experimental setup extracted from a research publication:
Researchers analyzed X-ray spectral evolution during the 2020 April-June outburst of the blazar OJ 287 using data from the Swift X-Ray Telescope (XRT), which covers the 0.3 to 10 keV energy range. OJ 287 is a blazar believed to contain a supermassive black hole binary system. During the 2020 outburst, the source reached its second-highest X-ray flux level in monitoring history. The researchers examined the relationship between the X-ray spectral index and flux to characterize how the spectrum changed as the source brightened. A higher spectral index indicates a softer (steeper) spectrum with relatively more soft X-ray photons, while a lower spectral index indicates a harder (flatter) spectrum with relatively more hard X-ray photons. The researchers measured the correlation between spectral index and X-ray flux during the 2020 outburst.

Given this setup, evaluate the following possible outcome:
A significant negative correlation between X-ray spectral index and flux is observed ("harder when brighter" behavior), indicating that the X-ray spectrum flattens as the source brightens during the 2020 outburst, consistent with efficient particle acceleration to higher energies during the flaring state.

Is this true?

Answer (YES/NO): NO